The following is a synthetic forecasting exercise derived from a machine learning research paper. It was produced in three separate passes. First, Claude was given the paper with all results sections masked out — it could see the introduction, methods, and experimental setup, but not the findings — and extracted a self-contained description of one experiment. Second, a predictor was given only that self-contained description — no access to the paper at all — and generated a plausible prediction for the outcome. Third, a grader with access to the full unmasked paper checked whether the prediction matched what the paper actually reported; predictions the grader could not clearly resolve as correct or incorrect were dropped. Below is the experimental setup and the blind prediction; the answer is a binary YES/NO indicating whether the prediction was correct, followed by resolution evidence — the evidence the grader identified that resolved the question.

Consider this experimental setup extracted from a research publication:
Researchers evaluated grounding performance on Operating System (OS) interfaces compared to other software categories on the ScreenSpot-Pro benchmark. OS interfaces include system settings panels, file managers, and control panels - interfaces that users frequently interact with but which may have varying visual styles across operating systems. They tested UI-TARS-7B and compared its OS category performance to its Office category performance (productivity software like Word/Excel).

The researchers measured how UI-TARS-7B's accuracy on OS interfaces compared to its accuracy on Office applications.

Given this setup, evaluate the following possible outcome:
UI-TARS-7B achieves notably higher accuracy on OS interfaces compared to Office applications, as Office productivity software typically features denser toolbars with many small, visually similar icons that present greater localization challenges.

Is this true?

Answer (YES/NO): NO